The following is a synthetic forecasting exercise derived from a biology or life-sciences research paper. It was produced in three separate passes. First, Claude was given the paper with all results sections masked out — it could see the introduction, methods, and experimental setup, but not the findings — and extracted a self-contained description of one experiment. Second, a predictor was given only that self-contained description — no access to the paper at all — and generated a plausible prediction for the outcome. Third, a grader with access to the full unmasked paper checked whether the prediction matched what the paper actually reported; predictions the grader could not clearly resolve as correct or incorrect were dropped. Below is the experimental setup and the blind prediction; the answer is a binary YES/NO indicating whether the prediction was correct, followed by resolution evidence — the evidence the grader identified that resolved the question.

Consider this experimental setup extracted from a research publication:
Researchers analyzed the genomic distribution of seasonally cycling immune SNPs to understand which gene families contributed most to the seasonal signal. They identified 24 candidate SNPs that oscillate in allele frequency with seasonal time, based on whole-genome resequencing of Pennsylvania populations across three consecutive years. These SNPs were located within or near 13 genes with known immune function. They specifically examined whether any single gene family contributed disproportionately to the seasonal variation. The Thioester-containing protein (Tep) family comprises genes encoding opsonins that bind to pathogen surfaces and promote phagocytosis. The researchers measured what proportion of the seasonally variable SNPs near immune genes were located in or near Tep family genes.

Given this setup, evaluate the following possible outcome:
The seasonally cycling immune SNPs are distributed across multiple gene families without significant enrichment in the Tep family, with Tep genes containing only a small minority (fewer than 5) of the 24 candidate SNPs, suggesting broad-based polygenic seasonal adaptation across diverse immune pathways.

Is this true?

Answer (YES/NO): NO